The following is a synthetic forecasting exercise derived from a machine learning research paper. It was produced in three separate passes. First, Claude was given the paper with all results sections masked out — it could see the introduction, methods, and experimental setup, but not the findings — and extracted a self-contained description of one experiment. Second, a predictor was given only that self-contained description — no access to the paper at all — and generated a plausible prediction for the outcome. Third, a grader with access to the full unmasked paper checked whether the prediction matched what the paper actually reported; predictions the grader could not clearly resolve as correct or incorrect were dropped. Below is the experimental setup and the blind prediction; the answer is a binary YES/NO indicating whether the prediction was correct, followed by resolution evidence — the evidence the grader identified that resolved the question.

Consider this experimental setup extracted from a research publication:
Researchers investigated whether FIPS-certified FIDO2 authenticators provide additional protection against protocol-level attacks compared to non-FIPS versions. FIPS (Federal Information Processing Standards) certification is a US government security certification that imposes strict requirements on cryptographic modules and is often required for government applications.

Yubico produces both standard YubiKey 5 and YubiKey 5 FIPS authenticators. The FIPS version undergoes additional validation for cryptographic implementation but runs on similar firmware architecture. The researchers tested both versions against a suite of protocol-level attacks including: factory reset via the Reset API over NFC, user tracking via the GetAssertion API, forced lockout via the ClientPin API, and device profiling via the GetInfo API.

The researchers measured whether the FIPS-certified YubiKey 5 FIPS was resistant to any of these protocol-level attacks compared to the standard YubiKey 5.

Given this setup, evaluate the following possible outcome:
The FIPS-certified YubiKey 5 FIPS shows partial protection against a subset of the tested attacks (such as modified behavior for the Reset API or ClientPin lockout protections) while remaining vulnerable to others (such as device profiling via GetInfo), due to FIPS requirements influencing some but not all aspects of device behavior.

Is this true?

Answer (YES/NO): NO